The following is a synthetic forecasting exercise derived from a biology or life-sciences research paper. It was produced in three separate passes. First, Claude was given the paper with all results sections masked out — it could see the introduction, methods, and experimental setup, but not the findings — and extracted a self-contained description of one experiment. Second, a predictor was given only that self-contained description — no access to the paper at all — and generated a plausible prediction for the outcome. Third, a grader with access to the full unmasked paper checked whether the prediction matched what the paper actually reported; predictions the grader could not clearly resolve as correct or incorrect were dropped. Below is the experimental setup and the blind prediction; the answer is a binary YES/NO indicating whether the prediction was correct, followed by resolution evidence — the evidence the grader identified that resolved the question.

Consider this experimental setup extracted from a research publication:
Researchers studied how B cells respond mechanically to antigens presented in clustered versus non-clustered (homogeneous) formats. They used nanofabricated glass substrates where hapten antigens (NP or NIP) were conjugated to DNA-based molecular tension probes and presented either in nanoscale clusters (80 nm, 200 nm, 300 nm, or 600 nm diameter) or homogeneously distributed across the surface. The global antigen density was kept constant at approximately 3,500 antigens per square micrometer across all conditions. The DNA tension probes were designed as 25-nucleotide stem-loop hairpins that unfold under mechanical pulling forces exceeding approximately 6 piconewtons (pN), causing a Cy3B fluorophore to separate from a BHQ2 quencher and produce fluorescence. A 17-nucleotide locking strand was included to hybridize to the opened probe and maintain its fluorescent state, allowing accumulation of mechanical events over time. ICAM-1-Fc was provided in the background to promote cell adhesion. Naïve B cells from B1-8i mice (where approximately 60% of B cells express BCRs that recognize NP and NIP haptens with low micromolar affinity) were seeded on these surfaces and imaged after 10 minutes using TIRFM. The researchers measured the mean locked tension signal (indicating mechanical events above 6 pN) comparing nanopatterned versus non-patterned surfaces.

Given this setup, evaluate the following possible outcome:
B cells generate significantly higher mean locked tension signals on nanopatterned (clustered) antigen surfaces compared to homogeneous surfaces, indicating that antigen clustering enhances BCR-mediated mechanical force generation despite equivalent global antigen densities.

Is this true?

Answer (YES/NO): YES